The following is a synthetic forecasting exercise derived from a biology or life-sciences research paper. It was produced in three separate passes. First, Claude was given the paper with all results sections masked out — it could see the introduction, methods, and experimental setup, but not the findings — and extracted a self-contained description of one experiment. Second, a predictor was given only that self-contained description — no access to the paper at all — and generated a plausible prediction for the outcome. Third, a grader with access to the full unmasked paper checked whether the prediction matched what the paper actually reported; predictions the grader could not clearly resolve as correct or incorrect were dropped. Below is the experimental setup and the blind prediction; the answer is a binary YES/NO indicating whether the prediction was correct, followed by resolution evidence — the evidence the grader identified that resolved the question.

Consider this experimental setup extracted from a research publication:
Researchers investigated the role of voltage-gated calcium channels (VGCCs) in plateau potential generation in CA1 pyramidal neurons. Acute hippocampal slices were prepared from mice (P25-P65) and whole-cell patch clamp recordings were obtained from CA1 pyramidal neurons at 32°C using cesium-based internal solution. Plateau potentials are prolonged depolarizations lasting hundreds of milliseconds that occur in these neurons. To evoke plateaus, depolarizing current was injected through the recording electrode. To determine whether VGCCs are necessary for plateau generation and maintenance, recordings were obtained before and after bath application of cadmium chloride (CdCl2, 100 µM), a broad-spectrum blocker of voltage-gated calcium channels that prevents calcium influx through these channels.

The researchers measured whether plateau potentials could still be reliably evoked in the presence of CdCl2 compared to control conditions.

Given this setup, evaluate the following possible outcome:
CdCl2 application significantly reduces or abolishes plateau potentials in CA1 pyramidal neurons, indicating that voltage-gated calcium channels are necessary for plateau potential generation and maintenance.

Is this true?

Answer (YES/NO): YES